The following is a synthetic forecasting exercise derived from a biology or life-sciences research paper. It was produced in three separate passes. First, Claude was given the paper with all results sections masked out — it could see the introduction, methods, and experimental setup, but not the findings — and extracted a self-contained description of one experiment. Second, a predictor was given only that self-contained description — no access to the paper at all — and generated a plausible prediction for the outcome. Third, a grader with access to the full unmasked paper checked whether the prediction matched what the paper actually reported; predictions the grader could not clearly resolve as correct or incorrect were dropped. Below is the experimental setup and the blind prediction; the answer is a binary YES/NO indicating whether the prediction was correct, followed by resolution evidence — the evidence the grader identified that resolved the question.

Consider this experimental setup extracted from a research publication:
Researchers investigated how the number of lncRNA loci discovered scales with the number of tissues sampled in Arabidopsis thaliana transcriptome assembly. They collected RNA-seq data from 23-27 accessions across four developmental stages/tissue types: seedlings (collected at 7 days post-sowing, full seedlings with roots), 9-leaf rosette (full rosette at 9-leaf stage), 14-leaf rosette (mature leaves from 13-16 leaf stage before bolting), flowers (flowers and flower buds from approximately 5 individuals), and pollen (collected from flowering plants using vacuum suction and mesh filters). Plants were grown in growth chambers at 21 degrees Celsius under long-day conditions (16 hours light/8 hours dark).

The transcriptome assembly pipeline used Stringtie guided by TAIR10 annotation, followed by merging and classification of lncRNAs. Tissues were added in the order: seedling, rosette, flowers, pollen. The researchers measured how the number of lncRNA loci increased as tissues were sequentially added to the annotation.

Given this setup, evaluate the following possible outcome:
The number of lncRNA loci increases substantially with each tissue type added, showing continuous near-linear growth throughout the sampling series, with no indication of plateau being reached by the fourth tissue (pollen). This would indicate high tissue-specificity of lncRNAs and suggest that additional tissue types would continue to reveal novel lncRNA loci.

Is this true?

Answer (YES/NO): NO